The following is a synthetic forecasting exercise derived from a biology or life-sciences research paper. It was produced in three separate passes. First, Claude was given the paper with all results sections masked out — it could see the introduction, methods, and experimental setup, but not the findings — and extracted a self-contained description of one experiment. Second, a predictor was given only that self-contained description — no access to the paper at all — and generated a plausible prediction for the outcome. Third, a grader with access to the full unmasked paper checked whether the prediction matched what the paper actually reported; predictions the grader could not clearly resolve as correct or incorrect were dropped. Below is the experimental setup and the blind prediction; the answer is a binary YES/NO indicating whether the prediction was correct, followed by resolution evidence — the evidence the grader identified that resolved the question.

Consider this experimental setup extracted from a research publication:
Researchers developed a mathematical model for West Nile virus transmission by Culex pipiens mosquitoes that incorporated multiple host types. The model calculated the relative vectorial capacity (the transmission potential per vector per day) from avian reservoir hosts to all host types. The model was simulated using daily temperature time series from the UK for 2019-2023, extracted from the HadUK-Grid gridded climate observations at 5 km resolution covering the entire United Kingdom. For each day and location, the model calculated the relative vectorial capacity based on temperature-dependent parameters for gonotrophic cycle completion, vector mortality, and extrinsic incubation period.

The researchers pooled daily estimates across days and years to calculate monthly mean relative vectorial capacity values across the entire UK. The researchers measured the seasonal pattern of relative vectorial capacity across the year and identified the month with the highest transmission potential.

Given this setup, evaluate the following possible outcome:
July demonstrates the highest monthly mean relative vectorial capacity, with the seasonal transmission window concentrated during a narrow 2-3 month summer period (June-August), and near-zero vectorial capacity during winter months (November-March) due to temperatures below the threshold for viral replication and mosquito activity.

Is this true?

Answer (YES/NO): NO